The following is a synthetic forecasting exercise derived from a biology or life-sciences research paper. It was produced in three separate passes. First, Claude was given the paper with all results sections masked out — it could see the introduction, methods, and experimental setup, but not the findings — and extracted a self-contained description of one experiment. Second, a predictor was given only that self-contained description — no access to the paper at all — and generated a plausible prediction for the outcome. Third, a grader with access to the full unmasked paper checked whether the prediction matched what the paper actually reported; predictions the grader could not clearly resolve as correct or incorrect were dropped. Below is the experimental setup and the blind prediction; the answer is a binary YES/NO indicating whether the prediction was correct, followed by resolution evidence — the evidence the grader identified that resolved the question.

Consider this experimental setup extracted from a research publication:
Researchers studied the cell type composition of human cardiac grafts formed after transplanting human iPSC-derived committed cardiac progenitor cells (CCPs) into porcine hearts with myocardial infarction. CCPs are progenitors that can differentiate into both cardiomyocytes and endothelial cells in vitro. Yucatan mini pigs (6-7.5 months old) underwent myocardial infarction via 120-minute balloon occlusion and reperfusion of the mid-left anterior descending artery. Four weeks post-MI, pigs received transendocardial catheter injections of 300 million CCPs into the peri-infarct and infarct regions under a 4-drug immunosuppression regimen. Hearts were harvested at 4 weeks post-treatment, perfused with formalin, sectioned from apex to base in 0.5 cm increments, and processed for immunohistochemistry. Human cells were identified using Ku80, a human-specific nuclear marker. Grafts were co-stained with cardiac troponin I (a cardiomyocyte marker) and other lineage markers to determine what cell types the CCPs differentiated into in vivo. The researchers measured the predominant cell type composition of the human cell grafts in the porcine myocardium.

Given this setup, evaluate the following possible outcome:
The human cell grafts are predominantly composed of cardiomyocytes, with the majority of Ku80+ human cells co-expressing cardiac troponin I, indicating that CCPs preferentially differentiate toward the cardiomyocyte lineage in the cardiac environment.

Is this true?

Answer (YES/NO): YES